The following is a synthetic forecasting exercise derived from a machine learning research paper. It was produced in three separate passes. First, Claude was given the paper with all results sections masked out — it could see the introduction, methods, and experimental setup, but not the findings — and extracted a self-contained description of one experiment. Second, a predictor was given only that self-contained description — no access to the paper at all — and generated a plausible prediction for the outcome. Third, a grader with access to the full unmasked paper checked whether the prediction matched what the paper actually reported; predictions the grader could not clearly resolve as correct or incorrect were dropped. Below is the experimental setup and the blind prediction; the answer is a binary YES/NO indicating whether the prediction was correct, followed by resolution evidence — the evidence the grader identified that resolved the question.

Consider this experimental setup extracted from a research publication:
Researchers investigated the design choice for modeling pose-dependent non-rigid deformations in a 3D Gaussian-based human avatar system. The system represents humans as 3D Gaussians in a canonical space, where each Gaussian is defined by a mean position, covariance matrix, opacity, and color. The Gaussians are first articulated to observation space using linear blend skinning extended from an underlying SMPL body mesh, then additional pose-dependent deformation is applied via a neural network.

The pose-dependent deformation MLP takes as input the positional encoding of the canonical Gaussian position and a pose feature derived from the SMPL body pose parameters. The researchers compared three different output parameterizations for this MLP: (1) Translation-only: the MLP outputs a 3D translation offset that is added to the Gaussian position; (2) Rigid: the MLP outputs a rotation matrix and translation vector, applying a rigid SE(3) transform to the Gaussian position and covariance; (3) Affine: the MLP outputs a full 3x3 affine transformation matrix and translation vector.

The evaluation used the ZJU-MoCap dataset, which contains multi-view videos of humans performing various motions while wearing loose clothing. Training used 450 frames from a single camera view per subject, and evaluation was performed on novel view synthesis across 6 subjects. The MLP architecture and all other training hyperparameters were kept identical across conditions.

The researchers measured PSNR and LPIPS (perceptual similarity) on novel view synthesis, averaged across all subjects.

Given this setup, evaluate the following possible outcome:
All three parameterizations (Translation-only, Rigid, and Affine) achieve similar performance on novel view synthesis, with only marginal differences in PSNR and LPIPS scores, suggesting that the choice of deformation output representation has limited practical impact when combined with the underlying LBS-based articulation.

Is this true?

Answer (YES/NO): NO